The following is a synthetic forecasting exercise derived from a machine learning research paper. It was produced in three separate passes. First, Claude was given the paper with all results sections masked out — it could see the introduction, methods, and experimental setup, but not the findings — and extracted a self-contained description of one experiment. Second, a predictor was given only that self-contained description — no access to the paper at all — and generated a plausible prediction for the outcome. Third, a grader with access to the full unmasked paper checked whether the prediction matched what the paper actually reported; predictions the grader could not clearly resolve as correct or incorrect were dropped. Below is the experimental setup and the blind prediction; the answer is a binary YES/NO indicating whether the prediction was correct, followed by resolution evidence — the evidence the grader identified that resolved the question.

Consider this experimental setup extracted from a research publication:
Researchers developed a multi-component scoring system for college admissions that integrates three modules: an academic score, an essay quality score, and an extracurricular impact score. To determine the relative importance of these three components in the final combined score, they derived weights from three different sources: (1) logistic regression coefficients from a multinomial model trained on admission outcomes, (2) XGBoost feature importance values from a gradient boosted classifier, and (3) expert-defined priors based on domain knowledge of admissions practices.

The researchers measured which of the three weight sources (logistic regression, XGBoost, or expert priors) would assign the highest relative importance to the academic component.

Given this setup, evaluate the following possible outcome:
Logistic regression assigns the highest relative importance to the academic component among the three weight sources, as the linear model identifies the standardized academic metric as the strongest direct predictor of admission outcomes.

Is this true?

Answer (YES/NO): NO